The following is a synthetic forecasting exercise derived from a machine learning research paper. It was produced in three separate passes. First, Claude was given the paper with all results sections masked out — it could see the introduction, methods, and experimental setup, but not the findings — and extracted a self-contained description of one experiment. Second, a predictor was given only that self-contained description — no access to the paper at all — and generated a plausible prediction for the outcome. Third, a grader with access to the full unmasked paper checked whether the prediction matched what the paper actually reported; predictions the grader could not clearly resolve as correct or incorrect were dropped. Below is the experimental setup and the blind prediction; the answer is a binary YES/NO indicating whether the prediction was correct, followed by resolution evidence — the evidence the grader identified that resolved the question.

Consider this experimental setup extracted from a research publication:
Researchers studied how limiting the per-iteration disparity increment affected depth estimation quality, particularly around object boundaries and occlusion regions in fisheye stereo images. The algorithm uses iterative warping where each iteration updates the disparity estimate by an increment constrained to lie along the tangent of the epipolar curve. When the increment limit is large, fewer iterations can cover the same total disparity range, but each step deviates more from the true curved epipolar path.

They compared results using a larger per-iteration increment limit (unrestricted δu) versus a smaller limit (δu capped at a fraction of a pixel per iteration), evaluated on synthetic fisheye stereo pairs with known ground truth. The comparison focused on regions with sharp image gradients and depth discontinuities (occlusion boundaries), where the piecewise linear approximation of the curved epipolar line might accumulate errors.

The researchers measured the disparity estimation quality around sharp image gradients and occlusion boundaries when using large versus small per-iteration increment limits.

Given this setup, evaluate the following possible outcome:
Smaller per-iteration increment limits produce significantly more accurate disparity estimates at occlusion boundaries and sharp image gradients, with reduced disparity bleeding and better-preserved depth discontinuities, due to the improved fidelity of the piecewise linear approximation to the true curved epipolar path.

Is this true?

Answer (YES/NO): YES